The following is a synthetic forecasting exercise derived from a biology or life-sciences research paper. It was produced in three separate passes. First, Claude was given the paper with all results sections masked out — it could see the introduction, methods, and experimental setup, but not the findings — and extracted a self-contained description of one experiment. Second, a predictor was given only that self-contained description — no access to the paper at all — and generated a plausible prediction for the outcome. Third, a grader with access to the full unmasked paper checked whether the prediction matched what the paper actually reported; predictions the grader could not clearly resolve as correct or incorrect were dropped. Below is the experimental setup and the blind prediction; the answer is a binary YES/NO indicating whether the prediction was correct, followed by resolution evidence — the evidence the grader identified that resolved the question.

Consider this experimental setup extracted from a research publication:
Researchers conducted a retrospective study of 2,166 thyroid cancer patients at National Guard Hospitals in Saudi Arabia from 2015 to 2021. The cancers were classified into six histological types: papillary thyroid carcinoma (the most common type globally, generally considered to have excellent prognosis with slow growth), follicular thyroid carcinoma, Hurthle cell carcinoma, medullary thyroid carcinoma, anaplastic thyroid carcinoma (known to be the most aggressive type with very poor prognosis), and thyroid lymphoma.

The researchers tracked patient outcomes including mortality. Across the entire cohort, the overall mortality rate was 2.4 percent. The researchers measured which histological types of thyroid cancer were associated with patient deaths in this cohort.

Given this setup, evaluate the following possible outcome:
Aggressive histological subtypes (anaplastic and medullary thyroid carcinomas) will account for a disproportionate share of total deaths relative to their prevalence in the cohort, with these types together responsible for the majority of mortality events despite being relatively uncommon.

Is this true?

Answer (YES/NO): NO